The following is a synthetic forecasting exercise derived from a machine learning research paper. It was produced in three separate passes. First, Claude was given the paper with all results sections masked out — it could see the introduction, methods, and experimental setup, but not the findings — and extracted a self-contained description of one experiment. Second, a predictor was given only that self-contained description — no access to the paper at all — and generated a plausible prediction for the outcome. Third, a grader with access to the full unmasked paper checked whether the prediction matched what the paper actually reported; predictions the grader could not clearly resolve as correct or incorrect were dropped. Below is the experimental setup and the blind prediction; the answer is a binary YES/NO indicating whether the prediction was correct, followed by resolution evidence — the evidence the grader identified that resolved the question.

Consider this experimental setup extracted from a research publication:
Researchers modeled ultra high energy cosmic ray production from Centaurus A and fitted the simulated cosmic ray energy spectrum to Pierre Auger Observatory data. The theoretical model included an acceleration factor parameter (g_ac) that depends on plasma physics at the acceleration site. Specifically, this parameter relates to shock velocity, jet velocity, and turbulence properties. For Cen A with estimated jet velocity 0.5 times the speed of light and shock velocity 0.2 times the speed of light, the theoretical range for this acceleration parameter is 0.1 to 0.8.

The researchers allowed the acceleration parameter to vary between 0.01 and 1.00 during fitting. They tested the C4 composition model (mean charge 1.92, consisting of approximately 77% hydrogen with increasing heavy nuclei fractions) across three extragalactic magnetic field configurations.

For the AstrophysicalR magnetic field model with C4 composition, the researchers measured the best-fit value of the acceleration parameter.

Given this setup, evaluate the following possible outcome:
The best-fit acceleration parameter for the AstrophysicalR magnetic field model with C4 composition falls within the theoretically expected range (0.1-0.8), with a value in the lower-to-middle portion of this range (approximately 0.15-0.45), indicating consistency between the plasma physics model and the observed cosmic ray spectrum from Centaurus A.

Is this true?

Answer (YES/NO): NO